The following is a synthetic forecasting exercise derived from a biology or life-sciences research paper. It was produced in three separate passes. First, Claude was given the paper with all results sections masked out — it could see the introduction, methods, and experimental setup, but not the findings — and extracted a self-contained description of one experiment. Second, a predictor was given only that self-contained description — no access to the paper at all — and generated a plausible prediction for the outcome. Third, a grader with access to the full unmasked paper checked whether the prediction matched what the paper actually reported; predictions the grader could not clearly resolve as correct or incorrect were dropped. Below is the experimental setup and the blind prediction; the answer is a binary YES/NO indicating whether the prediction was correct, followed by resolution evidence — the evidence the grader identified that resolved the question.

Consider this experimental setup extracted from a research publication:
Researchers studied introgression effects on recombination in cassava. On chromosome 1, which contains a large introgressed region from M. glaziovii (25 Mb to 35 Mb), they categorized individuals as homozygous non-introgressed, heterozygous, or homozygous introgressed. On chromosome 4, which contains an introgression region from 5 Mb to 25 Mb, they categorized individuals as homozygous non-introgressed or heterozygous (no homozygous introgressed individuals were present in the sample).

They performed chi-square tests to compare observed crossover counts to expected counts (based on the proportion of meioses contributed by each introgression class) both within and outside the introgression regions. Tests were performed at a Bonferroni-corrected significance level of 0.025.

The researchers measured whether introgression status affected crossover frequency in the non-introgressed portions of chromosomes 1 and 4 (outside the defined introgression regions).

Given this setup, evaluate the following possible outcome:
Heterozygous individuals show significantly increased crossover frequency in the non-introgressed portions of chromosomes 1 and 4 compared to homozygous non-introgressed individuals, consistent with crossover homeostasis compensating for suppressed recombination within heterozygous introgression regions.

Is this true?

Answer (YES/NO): NO